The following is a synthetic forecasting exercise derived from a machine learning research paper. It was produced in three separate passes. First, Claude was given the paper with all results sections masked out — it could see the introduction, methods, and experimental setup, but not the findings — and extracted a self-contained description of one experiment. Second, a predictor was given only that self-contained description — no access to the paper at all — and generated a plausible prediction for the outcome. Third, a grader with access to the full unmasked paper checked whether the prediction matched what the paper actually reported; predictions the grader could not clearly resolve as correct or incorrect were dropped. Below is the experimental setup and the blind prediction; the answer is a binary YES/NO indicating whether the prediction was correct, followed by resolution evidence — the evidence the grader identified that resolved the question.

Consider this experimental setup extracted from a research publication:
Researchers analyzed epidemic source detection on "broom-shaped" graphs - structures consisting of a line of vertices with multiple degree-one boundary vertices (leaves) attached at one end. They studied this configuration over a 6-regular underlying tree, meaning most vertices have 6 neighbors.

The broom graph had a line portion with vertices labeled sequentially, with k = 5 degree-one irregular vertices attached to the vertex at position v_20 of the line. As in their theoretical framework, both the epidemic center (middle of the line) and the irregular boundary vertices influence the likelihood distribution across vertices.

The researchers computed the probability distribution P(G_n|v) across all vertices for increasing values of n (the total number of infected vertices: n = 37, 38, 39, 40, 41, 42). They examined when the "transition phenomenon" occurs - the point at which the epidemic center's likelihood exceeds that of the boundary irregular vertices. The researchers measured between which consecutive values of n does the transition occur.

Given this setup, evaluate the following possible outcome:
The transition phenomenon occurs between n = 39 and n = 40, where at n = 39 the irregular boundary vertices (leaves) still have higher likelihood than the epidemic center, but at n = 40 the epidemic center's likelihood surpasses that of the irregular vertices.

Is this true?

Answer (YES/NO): NO